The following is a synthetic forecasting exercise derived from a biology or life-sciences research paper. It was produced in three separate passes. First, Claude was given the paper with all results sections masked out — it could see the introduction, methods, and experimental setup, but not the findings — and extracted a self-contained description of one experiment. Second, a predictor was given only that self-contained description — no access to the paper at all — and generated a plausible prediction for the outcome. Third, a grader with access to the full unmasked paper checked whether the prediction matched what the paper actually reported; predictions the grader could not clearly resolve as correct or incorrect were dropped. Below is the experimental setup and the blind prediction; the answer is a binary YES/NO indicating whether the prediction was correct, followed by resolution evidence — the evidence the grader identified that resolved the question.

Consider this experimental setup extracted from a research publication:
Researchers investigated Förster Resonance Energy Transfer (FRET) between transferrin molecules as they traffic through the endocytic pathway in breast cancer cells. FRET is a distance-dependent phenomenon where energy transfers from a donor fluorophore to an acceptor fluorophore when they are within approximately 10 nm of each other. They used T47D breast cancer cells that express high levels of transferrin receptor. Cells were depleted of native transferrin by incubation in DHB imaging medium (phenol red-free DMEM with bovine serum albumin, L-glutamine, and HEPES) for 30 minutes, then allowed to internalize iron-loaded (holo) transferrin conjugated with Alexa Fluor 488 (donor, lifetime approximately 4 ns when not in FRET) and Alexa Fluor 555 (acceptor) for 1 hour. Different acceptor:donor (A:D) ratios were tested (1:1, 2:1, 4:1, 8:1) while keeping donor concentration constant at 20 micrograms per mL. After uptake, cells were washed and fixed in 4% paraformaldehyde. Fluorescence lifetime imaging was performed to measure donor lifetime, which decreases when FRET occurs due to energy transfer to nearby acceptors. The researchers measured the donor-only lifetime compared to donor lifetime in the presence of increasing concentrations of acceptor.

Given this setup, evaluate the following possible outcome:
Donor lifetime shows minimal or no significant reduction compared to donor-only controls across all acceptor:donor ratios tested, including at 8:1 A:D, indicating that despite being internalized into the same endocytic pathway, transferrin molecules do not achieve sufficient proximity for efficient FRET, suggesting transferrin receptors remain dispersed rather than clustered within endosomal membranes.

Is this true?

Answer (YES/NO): NO